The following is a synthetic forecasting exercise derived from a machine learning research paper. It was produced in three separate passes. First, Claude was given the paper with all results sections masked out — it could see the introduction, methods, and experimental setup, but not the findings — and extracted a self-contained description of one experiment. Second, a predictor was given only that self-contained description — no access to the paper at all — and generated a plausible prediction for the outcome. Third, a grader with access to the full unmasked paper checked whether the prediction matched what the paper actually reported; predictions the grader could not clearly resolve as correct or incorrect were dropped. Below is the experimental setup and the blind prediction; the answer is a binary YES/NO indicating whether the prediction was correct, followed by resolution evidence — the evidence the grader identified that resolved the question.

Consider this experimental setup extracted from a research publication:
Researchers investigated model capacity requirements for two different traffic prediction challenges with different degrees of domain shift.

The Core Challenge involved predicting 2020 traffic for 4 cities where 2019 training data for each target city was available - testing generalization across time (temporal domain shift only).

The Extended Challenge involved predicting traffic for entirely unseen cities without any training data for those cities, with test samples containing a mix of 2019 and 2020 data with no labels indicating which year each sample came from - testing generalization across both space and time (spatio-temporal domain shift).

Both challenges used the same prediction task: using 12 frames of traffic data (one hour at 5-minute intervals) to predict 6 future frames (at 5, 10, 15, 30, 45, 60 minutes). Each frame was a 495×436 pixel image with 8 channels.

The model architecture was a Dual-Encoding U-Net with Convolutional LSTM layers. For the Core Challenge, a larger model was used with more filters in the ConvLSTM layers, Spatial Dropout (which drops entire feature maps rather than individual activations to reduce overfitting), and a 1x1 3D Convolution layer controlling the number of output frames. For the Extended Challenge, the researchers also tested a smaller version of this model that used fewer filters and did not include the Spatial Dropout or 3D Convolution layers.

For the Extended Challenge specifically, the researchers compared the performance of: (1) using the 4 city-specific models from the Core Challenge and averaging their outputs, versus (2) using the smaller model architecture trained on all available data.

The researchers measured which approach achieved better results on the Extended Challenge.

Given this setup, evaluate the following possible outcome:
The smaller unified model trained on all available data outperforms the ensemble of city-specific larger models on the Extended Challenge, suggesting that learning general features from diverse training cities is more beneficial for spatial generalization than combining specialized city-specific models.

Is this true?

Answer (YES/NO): YES